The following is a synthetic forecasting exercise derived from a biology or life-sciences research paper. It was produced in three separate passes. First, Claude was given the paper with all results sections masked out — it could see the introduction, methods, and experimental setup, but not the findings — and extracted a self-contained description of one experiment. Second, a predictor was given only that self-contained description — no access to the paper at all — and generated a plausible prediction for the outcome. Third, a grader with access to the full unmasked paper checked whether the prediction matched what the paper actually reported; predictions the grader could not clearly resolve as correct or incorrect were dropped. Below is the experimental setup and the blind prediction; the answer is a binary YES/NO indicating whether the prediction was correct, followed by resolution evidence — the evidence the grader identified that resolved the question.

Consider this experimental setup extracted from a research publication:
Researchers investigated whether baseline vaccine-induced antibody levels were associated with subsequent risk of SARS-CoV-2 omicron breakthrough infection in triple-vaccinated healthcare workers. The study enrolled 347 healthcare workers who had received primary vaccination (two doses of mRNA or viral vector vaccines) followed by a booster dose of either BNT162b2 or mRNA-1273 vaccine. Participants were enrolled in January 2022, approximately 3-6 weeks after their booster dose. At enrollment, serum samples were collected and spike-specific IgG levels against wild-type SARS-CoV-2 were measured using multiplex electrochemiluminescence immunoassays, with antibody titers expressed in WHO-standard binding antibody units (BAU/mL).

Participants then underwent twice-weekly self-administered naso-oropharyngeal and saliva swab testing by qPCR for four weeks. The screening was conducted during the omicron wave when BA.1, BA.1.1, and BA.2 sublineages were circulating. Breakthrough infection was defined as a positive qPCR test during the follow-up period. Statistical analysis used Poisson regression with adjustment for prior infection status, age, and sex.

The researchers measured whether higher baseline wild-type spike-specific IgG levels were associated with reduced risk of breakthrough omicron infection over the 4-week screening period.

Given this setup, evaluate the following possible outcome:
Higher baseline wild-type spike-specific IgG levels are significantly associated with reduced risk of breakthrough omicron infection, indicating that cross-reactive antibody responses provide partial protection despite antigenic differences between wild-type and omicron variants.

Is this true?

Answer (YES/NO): YES